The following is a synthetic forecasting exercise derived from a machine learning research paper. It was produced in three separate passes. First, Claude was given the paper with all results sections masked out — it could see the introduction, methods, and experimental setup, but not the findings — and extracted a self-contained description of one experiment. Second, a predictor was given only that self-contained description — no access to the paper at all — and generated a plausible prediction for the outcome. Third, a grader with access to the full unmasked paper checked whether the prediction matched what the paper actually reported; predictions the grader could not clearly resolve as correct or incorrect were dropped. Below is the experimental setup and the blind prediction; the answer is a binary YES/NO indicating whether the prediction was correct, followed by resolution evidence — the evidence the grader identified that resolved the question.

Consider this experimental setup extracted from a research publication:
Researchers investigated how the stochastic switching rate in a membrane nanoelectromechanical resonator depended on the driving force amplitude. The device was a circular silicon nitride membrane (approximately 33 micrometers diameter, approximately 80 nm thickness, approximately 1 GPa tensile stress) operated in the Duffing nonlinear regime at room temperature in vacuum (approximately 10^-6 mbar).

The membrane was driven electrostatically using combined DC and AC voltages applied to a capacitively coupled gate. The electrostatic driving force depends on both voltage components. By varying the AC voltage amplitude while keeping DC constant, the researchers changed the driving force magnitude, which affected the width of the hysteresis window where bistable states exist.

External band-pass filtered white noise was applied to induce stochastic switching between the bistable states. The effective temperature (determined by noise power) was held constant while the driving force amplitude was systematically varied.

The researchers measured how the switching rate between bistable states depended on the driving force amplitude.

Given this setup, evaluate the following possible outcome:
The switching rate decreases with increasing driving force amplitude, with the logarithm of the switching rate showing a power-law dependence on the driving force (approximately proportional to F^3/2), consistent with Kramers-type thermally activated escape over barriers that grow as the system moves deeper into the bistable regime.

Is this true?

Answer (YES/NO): NO